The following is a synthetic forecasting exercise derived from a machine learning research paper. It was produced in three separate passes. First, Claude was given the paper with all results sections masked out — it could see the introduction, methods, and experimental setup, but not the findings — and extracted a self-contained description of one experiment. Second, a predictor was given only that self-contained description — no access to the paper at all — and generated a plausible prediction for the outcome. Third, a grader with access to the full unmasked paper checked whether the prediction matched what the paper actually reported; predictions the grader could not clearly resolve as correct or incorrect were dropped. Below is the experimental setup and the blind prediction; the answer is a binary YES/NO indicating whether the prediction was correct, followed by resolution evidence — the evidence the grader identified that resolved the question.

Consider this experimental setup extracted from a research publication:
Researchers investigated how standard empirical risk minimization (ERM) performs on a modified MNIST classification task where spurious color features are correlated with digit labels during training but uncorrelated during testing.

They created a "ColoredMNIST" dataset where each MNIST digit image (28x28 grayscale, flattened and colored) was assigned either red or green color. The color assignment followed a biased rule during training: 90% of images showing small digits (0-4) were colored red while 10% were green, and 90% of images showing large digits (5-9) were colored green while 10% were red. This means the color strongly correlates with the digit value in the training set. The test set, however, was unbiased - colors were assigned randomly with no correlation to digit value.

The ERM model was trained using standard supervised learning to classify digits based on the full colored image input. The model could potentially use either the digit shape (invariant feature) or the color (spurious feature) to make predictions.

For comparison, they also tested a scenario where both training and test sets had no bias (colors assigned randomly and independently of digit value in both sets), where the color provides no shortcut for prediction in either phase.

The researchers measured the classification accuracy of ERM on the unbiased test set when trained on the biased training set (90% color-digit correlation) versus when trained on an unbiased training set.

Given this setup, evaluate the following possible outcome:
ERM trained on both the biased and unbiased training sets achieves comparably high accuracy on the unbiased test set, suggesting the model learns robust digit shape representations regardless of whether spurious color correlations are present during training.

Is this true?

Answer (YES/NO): NO